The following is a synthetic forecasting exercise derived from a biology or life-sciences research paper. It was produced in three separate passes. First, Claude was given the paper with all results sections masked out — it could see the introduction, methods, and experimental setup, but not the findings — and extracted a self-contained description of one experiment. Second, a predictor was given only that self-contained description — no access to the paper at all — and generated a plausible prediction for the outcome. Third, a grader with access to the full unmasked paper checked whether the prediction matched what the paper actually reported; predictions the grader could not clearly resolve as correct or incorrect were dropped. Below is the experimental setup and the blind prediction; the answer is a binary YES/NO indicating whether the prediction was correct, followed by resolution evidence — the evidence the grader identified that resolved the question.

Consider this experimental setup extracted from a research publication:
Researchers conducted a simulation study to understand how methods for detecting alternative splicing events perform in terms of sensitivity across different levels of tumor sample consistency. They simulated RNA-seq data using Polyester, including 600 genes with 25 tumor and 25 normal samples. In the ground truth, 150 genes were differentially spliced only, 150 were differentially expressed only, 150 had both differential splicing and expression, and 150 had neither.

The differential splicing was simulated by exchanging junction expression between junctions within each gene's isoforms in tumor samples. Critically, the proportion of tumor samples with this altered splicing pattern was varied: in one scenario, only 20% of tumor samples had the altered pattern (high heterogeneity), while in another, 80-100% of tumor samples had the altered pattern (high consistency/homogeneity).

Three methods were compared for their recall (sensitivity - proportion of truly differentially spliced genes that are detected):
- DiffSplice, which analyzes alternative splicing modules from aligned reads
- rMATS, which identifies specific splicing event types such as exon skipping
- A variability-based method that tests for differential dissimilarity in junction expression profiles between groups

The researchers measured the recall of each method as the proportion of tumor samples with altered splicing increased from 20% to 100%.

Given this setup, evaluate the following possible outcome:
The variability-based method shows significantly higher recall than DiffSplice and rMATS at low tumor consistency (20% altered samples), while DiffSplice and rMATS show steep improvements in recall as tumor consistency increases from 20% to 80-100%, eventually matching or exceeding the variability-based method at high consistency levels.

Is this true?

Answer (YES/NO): NO